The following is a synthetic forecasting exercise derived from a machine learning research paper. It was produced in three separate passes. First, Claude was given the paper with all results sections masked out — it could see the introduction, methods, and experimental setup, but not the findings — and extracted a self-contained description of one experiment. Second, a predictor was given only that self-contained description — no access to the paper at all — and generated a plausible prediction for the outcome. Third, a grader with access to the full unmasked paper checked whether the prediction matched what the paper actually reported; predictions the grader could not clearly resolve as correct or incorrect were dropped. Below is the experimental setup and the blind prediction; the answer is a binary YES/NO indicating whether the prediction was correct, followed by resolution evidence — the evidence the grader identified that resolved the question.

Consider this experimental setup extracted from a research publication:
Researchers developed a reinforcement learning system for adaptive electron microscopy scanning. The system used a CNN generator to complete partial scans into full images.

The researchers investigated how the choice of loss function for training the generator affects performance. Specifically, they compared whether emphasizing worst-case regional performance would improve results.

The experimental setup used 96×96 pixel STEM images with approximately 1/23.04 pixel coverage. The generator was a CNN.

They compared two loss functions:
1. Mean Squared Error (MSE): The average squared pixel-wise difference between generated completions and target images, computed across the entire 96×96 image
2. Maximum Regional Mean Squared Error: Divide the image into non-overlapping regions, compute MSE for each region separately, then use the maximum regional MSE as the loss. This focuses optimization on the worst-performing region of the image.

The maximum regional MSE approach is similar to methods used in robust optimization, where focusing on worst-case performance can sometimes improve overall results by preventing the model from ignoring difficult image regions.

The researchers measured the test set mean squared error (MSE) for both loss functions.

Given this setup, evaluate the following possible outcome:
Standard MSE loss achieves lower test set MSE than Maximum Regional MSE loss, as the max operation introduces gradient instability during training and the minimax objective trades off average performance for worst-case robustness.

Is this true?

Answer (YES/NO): NO